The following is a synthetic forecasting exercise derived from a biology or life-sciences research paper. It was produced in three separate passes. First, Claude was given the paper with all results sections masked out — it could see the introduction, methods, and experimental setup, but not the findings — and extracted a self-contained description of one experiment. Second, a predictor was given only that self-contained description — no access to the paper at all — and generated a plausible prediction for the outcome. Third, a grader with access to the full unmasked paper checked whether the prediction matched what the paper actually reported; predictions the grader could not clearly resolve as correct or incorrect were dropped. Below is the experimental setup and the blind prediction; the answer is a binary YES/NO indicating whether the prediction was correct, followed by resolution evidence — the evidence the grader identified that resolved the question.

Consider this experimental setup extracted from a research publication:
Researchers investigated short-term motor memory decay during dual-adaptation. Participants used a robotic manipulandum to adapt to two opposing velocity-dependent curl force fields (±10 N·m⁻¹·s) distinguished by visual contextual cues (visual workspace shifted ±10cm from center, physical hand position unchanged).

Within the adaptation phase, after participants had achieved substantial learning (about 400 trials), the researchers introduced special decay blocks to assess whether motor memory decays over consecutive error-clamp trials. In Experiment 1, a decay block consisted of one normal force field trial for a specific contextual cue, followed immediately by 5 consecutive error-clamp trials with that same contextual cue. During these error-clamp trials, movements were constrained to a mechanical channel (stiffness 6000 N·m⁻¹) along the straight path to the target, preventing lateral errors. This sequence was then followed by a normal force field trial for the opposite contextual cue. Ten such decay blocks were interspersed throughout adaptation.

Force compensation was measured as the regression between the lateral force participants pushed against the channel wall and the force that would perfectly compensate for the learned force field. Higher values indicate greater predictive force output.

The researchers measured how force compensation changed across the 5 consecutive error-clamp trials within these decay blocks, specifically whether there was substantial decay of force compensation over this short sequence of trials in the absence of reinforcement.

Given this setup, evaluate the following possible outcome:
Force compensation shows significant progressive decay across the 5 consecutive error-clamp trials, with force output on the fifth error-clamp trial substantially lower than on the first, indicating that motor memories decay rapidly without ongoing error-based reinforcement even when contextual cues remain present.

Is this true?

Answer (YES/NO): YES